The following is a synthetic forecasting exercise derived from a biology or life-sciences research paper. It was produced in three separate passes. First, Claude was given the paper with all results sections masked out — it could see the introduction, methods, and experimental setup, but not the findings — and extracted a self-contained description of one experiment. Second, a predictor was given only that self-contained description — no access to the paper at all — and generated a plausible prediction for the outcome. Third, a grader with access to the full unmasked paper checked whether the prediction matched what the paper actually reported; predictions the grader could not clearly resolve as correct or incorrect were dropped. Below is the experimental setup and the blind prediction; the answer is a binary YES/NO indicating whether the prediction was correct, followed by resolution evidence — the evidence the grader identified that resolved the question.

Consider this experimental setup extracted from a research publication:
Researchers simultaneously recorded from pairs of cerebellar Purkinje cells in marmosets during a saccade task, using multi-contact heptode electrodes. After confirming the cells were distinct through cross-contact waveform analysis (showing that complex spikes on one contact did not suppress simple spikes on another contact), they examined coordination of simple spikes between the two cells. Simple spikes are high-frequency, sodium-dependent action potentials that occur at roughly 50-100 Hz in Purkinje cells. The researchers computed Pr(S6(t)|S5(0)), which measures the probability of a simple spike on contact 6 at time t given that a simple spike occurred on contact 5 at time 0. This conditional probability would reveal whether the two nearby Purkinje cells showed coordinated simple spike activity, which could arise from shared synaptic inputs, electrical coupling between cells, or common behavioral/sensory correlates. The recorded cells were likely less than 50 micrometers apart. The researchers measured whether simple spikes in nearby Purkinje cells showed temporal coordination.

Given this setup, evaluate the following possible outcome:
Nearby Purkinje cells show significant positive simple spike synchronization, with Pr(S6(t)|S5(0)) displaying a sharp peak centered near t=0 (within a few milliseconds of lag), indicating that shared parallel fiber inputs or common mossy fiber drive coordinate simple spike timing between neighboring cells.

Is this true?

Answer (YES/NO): YES